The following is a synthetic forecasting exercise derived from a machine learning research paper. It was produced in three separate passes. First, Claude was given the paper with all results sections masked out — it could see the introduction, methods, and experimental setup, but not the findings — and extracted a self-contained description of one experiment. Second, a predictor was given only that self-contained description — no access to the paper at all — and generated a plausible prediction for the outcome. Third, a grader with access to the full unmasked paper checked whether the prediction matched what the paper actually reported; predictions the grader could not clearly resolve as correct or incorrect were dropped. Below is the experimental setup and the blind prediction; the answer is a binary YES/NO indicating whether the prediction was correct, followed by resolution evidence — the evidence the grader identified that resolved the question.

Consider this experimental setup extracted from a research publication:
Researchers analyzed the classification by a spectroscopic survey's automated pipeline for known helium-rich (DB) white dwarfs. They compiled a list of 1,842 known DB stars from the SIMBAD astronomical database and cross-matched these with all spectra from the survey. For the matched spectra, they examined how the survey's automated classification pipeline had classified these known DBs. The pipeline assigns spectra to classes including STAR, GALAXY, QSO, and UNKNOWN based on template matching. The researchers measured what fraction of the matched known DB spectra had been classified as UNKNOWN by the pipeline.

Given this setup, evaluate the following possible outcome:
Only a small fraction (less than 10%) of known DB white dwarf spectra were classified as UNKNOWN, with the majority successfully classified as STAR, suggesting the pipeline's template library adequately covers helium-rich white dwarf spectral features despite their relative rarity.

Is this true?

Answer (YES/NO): NO